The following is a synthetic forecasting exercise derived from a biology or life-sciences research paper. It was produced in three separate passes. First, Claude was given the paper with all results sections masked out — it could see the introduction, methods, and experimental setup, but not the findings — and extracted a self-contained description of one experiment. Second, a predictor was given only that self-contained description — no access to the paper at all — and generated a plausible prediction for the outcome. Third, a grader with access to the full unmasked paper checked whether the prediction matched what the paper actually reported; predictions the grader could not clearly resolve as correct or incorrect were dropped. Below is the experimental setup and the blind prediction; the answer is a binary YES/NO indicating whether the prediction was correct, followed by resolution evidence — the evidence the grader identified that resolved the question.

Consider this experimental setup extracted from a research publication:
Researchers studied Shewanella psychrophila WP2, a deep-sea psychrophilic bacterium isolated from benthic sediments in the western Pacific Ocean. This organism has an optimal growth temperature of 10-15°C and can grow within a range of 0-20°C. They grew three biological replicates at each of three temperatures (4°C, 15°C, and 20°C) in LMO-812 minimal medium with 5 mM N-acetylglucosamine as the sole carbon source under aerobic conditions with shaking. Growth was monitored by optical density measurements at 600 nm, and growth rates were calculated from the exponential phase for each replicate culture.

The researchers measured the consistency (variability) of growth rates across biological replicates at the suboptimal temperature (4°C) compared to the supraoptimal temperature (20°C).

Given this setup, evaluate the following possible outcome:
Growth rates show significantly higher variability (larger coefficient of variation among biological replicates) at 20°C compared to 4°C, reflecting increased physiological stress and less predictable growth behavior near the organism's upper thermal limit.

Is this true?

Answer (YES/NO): YES